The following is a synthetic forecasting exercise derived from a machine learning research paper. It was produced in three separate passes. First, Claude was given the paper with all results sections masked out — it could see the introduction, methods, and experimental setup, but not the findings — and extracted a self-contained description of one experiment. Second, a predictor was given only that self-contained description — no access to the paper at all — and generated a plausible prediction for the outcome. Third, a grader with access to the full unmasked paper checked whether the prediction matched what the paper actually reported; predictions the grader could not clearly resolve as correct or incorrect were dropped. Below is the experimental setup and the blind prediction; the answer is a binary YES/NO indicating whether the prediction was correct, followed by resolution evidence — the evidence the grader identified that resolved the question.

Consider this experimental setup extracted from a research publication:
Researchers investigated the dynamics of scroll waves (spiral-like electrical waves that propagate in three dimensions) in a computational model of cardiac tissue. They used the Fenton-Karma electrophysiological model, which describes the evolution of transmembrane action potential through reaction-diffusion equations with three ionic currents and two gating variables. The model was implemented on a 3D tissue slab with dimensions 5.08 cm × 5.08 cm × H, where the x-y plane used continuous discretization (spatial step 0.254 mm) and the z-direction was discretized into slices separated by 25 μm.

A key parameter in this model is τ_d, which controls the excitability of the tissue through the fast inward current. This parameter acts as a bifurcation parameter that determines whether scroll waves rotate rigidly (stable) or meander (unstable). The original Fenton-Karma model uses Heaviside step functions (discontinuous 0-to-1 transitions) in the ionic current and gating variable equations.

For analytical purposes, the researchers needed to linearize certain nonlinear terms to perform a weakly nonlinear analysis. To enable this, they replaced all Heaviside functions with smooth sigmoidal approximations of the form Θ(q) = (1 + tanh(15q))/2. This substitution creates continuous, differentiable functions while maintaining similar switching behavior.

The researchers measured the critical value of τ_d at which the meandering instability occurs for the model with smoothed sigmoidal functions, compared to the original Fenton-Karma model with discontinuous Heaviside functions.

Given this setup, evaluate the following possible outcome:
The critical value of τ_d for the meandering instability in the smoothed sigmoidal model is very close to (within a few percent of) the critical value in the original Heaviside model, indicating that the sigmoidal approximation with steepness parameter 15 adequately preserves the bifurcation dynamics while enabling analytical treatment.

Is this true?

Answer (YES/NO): NO